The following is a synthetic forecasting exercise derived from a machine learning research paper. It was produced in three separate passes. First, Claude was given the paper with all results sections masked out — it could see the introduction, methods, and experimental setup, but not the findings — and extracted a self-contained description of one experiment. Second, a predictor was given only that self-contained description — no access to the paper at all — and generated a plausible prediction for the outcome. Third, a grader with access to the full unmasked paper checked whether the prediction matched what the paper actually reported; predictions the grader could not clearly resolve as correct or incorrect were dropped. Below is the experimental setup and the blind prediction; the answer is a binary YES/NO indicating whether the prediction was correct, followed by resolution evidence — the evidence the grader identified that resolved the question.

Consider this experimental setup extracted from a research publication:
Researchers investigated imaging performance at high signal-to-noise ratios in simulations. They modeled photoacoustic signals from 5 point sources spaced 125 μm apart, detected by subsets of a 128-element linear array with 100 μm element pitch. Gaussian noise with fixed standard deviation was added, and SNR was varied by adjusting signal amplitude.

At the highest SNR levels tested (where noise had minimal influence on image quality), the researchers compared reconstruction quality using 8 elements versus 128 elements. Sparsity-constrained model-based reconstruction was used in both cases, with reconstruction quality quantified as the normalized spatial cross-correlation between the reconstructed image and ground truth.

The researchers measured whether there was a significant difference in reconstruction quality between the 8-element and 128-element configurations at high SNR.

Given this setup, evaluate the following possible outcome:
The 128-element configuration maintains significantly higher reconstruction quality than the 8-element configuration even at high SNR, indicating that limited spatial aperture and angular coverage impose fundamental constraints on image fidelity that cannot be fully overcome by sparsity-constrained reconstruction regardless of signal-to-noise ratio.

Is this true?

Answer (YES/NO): NO